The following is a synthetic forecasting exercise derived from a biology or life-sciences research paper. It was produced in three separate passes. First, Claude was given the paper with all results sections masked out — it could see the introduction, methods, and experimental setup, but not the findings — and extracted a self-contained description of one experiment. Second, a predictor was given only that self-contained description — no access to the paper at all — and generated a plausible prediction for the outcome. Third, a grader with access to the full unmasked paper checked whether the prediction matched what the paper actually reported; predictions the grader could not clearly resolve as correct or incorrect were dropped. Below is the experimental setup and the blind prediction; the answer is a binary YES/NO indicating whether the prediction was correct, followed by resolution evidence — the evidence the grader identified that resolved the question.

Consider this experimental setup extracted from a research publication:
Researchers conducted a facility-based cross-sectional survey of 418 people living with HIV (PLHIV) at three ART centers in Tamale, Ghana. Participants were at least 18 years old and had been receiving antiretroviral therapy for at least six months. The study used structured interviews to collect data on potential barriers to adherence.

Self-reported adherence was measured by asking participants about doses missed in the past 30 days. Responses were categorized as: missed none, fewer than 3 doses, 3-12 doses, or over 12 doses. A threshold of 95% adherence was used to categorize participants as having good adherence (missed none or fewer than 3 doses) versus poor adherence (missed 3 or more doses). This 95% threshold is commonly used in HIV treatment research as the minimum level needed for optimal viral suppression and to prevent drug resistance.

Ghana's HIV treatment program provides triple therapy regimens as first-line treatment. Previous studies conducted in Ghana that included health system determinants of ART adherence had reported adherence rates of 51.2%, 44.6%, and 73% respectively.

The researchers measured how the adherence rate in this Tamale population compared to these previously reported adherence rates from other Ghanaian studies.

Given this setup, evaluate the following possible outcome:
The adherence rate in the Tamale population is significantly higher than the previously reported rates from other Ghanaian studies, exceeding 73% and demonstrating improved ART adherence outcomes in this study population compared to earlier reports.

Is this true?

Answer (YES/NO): YES